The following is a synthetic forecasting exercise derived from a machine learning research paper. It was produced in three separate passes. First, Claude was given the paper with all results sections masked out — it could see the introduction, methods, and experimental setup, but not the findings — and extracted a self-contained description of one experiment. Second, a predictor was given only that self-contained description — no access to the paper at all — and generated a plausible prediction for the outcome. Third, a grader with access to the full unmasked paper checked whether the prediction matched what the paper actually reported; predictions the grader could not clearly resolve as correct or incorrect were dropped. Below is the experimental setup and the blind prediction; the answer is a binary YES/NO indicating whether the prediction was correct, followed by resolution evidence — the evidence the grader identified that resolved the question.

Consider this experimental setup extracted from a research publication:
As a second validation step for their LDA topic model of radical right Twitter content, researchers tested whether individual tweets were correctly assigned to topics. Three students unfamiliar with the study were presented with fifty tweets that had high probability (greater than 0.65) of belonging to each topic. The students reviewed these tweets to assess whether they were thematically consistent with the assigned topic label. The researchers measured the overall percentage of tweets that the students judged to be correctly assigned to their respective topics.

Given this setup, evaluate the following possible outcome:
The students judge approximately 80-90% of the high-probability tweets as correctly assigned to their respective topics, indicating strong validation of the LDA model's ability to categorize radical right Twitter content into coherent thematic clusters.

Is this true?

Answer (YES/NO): YES